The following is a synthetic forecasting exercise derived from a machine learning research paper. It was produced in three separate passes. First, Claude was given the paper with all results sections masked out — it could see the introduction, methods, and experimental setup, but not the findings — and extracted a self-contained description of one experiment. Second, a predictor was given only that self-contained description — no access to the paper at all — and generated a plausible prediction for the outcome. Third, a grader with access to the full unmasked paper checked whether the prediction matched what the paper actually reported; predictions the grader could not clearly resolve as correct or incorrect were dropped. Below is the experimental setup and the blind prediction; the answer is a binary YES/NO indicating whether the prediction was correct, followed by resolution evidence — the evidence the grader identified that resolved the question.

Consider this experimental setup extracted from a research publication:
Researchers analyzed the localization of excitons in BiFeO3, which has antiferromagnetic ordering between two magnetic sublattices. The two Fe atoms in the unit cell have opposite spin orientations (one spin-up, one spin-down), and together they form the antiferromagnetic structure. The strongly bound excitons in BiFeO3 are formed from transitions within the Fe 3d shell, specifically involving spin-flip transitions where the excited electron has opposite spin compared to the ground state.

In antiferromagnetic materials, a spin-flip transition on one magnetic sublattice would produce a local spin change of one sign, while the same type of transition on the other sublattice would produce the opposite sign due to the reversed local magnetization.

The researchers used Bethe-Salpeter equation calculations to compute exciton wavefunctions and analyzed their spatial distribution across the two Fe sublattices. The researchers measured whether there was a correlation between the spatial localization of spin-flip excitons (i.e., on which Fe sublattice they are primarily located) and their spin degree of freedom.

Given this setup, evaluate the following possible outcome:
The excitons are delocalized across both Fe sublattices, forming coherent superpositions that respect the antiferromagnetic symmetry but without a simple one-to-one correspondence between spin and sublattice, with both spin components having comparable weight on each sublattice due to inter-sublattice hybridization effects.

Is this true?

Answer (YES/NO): NO